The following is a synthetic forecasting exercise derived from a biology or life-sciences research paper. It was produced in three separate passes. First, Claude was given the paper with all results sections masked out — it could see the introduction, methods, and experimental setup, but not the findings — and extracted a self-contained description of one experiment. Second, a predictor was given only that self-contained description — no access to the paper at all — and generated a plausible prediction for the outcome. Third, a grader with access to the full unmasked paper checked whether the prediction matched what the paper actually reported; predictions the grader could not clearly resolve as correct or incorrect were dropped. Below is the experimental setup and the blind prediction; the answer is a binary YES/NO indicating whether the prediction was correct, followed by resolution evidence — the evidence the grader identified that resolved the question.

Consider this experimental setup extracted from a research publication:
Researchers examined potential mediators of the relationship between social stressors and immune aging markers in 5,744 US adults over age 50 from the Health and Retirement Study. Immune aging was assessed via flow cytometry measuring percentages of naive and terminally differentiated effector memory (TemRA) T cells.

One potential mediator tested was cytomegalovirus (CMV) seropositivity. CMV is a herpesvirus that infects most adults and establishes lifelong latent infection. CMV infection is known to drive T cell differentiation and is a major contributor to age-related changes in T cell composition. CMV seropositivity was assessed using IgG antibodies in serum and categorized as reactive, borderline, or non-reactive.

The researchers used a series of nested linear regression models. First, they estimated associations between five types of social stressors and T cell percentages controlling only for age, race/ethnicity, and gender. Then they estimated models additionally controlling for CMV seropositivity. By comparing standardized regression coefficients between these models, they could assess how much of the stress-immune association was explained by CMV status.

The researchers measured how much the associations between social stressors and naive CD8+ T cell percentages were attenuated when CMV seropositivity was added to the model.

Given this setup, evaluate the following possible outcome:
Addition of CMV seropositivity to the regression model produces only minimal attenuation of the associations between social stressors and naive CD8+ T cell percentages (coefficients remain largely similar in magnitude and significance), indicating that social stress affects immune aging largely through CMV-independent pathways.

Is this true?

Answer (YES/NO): YES